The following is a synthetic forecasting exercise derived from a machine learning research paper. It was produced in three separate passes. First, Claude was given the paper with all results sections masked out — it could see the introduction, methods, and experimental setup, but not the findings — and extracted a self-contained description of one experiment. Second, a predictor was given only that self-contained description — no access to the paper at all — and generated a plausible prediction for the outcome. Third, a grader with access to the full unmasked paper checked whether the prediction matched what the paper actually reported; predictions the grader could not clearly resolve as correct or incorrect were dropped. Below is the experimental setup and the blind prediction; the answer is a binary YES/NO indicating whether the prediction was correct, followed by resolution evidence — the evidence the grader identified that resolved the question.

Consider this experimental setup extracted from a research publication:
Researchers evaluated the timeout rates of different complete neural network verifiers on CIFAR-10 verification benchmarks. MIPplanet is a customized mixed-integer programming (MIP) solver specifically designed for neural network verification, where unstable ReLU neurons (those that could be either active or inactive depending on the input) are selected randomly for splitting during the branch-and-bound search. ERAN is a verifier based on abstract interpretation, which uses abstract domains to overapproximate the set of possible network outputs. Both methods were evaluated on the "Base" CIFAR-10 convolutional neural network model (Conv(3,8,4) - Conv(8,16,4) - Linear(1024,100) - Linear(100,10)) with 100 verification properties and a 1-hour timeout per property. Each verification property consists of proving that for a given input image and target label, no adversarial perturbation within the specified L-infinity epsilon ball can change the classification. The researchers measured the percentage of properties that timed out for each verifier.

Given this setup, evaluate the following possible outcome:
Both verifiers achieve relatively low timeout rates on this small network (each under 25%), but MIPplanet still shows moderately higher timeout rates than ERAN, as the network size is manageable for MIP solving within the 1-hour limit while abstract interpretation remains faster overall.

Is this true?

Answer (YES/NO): NO